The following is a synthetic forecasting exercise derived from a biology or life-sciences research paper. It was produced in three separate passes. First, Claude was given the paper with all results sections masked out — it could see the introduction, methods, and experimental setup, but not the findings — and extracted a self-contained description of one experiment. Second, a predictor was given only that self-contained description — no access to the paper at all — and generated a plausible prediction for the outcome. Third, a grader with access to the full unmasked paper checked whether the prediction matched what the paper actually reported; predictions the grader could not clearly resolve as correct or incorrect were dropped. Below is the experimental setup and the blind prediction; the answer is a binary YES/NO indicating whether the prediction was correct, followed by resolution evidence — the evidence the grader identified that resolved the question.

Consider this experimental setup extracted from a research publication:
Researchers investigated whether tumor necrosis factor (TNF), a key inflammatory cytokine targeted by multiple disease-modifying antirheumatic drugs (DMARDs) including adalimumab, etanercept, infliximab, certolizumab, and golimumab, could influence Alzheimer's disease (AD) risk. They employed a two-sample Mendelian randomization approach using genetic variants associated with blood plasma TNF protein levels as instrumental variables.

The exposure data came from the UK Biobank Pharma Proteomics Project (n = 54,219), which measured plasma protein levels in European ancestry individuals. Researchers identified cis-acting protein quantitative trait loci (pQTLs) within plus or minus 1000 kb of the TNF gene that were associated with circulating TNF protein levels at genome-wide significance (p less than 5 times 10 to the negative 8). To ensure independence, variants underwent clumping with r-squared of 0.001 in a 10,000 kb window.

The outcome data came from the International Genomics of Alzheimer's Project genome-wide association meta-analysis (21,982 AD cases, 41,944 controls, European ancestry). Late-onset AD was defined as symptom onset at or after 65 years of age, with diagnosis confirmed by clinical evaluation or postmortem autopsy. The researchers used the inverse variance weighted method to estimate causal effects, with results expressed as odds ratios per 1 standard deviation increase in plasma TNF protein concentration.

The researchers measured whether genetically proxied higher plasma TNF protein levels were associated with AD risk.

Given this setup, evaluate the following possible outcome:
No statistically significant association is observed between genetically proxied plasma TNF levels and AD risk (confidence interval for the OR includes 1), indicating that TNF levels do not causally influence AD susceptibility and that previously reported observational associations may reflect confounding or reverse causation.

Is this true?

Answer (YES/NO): YES